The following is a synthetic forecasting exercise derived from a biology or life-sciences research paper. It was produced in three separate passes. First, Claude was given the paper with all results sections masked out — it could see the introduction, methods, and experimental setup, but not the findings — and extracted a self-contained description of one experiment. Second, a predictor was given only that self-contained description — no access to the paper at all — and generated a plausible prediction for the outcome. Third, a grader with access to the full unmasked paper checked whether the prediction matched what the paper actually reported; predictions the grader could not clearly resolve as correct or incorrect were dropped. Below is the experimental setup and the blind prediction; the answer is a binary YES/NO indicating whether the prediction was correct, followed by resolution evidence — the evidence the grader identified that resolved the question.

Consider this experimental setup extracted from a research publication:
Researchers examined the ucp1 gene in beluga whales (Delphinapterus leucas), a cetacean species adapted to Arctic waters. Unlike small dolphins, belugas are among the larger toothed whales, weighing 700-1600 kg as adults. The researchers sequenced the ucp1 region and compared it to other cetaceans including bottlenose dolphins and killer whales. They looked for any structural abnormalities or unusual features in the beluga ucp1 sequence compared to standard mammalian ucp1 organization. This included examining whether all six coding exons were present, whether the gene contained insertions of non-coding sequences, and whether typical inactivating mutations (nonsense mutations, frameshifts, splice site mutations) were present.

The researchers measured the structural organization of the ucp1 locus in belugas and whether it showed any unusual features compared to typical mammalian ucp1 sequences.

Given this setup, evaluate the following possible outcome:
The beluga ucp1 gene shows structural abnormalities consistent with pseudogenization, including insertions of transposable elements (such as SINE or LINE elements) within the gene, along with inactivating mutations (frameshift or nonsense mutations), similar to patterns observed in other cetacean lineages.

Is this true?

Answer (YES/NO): NO